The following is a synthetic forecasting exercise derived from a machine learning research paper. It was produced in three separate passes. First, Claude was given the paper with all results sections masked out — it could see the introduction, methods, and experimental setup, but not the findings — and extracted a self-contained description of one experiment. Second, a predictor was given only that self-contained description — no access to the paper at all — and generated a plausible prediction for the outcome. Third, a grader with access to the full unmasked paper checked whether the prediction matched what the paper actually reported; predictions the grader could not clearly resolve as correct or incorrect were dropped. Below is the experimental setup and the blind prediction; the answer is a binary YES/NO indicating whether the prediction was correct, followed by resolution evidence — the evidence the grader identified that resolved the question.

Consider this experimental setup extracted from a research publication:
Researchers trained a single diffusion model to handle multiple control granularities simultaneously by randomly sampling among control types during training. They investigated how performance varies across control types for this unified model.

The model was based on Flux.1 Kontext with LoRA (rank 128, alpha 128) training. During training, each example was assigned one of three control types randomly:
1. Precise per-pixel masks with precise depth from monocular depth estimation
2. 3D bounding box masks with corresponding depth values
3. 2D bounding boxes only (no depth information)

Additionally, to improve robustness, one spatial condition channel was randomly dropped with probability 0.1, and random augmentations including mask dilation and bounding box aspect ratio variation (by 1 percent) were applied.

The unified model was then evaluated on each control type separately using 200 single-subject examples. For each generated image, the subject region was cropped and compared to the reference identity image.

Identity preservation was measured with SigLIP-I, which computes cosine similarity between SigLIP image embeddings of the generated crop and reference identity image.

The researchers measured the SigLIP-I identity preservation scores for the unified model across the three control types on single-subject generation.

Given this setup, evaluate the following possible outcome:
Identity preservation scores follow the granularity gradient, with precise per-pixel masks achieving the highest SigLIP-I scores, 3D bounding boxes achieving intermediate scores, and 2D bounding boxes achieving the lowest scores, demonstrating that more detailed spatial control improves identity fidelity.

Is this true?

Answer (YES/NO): NO